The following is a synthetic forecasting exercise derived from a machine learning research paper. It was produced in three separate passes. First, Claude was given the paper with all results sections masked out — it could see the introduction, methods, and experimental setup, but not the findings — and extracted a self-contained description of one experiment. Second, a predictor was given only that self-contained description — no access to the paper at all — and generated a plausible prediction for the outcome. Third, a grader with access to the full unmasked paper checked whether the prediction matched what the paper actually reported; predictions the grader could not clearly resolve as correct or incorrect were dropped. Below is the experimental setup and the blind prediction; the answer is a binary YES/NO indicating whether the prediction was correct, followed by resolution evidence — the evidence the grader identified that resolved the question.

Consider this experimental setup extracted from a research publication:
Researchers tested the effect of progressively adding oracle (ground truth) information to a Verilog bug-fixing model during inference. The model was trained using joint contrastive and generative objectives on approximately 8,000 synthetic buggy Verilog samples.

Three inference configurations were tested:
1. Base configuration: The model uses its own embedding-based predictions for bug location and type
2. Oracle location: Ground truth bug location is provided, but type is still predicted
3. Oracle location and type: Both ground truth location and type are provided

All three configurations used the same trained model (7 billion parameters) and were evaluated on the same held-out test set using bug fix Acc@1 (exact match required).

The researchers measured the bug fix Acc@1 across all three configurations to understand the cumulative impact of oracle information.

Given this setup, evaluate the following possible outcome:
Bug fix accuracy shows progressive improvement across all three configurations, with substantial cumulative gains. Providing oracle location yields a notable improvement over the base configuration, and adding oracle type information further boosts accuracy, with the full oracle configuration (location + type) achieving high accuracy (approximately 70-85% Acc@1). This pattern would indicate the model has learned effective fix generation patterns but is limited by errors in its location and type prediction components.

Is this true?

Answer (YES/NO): NO